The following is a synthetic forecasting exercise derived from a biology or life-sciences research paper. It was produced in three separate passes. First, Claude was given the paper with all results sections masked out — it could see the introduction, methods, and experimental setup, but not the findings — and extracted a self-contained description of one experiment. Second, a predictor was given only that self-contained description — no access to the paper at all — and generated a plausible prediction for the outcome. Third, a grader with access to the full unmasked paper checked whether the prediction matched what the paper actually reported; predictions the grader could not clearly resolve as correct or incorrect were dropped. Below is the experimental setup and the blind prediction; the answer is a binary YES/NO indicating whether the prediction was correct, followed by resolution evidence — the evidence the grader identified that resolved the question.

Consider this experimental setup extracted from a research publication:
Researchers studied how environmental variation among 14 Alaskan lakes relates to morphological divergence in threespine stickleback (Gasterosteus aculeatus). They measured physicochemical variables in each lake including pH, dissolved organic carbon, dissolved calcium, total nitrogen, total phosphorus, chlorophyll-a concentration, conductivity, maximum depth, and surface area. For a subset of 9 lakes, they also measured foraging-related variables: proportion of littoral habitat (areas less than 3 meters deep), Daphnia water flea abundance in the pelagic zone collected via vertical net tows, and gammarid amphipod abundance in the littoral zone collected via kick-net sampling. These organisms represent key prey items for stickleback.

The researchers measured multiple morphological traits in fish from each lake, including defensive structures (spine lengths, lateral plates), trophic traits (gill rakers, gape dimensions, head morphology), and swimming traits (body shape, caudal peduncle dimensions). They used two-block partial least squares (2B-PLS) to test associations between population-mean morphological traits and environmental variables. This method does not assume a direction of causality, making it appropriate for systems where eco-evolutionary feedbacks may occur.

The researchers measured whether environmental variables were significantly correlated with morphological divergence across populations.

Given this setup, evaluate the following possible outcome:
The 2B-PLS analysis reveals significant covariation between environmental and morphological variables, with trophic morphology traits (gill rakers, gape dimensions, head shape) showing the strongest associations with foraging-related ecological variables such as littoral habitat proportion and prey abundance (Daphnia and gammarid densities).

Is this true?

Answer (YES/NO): NO